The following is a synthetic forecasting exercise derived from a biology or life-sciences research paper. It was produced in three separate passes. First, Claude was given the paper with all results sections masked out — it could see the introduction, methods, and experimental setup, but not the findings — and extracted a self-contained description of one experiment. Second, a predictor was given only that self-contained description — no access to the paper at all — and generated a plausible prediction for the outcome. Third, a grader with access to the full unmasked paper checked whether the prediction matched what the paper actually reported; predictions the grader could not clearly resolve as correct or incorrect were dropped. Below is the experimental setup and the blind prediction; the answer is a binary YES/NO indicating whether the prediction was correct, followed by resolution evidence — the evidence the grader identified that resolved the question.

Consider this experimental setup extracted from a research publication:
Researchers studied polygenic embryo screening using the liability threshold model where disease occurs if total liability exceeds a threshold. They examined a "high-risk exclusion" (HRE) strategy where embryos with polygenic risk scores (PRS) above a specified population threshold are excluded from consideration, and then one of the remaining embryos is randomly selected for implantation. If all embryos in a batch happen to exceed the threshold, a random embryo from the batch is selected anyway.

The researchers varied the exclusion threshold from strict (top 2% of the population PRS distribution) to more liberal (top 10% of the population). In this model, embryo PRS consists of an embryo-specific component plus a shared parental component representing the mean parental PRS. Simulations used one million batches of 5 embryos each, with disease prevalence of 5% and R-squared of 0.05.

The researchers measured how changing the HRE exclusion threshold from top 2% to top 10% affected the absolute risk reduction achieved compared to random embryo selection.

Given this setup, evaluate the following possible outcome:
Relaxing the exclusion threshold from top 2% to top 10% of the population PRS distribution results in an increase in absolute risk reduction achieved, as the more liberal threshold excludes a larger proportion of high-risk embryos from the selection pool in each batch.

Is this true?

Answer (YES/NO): YES